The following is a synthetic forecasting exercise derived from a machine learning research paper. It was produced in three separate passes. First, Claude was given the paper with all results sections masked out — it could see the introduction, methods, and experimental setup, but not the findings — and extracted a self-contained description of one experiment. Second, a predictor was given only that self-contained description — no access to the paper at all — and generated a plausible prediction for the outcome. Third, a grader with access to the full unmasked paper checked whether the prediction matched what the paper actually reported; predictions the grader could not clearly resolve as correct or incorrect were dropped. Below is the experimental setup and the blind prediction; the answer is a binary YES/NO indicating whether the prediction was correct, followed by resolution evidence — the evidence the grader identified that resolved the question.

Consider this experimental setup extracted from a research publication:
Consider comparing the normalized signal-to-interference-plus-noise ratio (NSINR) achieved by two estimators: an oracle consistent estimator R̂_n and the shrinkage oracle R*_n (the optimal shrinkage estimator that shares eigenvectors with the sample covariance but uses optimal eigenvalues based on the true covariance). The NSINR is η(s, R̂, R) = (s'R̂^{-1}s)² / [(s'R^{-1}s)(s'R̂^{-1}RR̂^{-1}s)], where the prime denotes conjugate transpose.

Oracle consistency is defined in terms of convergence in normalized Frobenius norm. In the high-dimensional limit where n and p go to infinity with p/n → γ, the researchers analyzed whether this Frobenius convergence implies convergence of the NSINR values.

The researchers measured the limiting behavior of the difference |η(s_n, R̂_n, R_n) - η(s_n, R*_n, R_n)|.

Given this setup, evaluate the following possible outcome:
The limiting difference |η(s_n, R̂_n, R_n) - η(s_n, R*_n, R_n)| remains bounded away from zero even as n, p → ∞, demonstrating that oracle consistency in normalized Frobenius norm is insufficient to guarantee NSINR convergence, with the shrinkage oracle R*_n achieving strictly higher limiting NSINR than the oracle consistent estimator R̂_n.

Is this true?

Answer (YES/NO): NO